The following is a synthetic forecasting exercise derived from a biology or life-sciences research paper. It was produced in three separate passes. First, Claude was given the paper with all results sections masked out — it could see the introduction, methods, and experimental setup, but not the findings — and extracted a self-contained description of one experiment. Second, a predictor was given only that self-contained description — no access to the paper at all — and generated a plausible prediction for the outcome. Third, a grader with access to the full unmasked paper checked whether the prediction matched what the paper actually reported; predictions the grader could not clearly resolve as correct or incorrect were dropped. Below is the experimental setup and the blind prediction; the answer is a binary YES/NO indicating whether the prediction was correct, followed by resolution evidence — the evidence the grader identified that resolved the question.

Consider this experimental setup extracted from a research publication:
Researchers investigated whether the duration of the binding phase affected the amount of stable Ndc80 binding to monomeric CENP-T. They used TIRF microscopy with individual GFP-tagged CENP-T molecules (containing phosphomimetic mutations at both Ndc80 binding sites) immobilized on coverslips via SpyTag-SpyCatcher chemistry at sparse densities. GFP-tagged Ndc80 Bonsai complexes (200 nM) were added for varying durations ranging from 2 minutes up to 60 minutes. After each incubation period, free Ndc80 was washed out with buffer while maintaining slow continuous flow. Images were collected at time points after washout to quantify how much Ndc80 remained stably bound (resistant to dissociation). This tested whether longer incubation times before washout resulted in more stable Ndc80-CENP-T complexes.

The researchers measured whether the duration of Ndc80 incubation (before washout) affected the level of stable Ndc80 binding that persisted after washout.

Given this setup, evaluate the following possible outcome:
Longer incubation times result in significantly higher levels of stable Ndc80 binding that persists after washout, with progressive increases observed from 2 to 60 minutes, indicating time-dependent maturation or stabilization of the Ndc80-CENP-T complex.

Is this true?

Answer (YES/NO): YES